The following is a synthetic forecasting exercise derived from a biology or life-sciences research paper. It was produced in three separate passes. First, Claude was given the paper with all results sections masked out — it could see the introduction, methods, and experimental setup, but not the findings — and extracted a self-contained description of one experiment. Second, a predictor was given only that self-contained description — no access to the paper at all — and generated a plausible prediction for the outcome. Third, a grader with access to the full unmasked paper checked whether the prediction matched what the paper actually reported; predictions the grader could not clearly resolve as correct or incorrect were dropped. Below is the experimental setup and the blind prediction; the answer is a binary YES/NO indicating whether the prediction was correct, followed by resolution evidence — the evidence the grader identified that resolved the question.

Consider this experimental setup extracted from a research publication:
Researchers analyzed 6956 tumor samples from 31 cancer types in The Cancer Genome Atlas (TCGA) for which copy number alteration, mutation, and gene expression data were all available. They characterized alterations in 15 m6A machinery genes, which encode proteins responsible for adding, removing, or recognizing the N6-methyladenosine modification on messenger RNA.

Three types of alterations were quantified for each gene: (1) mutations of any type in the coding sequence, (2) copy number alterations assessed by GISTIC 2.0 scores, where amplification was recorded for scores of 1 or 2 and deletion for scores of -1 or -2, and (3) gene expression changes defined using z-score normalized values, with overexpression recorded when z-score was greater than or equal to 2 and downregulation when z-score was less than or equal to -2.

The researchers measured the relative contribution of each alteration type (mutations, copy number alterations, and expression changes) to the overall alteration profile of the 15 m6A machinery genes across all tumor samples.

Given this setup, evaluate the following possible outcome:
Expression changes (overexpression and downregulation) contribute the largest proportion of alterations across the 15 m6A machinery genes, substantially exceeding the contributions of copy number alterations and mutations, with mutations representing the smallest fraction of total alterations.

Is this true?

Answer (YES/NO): YES